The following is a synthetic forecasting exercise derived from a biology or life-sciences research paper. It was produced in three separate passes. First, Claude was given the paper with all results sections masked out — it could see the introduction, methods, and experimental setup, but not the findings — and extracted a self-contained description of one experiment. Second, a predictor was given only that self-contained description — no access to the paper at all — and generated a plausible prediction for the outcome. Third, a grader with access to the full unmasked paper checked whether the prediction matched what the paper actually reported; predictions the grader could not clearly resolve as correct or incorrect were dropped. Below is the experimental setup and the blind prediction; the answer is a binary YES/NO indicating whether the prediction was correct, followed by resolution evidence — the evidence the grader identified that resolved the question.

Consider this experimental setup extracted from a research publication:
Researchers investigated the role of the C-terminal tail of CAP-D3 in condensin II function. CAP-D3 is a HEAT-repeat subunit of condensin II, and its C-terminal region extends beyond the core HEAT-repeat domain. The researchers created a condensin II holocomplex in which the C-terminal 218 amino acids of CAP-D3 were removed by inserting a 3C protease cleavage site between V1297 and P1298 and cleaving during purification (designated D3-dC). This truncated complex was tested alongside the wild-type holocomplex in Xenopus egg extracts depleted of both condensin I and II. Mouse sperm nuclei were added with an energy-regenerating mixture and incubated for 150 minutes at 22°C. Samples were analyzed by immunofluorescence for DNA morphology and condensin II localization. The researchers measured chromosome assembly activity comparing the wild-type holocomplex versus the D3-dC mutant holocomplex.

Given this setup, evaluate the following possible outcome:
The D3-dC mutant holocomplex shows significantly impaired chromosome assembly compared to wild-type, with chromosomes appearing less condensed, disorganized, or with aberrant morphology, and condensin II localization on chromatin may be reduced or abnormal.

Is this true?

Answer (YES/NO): NO